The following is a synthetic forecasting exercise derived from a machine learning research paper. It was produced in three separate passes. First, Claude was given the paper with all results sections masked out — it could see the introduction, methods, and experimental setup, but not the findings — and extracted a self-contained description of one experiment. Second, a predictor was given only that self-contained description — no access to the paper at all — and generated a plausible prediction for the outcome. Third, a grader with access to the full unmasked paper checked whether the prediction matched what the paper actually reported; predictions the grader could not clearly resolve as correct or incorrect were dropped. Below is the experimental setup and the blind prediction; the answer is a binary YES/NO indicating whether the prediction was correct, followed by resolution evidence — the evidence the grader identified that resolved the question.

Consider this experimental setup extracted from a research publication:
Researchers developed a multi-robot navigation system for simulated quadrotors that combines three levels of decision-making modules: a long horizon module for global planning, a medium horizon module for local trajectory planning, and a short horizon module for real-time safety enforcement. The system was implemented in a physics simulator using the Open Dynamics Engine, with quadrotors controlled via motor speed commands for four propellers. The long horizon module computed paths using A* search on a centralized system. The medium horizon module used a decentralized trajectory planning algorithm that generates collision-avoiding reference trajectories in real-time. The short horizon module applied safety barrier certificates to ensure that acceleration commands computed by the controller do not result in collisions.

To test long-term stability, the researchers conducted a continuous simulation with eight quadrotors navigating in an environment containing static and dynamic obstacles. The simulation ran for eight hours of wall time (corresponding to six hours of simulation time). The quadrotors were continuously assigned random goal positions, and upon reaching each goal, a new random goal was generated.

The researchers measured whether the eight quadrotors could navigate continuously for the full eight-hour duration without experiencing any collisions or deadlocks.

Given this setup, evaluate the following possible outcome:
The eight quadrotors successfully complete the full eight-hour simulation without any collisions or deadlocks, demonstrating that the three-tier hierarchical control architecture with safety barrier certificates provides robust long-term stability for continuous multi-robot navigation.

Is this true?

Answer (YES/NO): YES